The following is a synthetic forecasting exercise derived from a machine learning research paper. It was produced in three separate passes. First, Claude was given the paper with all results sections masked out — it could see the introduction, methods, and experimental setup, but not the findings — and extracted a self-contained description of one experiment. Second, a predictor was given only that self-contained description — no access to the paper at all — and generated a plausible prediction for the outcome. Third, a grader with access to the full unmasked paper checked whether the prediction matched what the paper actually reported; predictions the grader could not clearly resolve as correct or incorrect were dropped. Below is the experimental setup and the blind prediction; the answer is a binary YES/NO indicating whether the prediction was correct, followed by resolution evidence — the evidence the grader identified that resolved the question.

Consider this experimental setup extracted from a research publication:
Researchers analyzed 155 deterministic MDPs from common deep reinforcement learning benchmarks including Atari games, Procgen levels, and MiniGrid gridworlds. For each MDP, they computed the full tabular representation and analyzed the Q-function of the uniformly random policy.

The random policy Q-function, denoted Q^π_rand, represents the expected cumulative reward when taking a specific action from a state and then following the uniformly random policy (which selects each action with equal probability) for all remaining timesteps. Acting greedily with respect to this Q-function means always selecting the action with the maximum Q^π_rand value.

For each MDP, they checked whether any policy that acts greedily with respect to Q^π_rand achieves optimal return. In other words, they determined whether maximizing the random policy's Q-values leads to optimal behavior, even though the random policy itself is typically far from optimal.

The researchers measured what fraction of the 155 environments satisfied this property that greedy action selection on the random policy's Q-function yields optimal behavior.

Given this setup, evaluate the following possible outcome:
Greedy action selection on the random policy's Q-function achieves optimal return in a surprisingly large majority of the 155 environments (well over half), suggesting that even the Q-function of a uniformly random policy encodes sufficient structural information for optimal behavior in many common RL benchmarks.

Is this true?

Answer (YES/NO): YES